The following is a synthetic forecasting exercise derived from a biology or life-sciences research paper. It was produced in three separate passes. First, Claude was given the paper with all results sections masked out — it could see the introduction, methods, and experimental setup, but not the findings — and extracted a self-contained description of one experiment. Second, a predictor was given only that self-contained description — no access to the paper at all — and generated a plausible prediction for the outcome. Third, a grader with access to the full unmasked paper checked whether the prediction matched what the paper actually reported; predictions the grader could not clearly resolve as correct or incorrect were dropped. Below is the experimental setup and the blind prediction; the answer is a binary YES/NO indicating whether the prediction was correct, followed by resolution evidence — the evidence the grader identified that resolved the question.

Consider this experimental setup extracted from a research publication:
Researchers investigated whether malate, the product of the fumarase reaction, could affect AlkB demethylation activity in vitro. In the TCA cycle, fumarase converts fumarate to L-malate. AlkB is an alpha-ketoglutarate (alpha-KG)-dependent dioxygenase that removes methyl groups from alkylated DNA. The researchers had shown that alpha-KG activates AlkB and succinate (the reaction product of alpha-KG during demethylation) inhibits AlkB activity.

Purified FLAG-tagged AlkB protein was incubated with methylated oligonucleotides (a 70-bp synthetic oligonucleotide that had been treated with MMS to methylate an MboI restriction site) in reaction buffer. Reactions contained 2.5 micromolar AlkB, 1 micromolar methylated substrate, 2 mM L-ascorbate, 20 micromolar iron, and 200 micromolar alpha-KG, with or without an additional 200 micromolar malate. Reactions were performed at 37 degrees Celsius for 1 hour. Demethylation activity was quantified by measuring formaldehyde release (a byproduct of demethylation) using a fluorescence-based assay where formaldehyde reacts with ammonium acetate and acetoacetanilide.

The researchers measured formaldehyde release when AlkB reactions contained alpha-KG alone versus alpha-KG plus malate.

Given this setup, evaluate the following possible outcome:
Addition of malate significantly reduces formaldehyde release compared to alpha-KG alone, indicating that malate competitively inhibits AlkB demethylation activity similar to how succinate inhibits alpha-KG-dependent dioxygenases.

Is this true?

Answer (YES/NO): NO